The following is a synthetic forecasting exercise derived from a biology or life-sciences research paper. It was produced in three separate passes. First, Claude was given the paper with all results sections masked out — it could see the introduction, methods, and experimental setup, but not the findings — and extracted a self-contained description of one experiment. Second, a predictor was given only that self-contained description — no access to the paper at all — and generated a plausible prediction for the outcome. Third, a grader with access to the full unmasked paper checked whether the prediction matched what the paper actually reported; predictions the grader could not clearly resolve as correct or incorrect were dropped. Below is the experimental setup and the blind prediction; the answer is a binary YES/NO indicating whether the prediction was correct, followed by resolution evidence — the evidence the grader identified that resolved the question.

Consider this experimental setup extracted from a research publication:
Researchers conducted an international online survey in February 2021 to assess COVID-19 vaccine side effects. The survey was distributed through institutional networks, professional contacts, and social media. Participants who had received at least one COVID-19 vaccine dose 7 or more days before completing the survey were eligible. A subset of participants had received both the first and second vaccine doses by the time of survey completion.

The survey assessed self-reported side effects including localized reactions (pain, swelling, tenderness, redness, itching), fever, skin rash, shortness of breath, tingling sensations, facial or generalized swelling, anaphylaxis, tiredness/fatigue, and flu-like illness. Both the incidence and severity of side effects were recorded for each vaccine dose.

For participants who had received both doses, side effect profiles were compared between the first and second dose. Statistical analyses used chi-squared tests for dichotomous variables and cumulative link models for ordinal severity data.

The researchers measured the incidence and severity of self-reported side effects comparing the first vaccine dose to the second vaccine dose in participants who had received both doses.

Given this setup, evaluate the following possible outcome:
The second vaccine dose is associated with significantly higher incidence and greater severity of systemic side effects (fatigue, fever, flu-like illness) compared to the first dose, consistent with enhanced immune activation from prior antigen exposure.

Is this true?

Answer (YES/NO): NO